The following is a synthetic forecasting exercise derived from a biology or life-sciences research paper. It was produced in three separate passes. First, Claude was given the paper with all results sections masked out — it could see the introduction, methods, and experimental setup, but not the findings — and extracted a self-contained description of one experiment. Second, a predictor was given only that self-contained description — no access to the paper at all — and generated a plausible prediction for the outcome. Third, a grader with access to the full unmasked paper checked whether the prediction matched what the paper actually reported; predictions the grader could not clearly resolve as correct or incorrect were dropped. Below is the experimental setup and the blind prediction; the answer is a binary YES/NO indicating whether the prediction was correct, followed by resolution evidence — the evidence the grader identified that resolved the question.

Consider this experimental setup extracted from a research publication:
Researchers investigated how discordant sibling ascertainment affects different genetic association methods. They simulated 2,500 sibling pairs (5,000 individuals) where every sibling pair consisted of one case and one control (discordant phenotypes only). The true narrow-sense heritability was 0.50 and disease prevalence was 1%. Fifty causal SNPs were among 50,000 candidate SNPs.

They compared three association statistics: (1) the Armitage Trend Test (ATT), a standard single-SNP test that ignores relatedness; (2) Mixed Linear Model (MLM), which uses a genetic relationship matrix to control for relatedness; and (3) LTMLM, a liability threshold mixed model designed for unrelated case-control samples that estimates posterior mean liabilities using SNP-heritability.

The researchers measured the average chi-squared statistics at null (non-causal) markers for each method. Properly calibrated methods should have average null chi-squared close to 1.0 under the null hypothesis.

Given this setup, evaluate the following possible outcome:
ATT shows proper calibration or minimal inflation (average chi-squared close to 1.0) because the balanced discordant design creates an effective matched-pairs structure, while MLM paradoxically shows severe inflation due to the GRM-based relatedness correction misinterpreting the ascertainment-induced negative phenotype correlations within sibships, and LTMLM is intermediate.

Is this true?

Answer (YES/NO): NO